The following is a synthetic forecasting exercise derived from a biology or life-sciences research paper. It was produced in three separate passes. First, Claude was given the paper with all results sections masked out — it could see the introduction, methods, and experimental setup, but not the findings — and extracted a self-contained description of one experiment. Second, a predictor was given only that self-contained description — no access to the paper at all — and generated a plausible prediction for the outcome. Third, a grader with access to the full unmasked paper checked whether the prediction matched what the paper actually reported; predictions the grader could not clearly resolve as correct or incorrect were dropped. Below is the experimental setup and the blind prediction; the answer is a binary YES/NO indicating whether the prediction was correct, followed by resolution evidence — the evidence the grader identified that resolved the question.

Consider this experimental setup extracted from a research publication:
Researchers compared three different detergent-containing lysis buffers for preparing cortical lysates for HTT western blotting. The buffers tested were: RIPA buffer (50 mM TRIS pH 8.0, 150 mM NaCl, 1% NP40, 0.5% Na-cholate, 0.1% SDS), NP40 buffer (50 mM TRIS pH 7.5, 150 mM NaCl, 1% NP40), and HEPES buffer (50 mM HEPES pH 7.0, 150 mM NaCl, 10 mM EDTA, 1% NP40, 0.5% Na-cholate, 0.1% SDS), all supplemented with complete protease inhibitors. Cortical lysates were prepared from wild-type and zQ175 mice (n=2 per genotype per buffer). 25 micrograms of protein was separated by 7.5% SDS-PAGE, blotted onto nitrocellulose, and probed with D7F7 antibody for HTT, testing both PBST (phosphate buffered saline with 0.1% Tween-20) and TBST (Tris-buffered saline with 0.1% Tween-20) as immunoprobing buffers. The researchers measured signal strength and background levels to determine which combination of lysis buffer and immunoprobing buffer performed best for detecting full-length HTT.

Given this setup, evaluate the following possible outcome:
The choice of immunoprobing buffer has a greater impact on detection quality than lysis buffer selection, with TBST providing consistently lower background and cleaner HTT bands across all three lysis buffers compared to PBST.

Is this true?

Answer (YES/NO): NO